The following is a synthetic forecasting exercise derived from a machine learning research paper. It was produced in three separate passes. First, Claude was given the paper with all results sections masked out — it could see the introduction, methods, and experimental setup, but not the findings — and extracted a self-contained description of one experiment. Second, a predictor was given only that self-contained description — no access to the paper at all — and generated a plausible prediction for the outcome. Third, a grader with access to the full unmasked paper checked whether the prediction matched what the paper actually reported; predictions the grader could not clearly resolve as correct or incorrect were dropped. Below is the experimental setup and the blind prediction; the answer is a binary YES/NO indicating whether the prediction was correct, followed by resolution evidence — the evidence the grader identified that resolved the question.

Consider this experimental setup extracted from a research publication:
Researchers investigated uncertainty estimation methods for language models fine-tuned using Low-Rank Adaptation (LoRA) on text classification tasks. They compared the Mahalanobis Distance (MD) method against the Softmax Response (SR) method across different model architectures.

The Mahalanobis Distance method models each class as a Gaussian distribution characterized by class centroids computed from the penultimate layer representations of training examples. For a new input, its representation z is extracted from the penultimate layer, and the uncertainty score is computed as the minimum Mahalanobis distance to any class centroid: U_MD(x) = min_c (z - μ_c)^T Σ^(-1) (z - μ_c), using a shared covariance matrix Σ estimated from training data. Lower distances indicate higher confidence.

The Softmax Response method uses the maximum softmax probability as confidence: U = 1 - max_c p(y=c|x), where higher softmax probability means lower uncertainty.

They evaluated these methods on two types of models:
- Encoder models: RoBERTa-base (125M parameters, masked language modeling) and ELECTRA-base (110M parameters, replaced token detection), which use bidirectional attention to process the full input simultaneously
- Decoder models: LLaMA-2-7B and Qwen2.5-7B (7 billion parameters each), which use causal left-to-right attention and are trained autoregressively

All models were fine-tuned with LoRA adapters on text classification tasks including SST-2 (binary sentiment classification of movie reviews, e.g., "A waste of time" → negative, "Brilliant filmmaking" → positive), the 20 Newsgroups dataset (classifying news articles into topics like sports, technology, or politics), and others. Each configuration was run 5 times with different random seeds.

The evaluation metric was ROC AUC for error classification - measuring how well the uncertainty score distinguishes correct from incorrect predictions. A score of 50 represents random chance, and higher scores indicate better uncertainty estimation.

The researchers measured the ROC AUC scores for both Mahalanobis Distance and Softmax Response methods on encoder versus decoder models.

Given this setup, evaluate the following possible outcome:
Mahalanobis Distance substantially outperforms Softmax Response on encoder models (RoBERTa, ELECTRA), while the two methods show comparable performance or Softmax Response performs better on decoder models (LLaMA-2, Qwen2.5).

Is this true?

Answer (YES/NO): NO